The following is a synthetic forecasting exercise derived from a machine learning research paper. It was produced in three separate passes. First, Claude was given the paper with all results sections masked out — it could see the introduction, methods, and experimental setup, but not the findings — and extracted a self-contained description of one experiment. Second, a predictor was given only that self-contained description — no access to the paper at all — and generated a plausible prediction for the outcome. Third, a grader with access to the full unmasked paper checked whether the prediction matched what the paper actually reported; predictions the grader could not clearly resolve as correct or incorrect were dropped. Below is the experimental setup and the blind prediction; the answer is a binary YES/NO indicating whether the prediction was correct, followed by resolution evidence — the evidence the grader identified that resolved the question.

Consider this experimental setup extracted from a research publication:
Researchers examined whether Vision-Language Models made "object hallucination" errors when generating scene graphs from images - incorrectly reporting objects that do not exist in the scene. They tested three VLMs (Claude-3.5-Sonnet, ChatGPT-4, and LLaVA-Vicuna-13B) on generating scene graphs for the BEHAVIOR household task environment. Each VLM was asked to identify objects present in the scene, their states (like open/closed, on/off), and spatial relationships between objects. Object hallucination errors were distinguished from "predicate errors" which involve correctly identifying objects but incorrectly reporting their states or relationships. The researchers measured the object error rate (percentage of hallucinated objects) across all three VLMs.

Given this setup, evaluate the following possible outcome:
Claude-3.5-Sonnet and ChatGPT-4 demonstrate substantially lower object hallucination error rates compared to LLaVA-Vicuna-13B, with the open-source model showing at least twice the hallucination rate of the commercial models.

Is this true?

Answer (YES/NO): NO